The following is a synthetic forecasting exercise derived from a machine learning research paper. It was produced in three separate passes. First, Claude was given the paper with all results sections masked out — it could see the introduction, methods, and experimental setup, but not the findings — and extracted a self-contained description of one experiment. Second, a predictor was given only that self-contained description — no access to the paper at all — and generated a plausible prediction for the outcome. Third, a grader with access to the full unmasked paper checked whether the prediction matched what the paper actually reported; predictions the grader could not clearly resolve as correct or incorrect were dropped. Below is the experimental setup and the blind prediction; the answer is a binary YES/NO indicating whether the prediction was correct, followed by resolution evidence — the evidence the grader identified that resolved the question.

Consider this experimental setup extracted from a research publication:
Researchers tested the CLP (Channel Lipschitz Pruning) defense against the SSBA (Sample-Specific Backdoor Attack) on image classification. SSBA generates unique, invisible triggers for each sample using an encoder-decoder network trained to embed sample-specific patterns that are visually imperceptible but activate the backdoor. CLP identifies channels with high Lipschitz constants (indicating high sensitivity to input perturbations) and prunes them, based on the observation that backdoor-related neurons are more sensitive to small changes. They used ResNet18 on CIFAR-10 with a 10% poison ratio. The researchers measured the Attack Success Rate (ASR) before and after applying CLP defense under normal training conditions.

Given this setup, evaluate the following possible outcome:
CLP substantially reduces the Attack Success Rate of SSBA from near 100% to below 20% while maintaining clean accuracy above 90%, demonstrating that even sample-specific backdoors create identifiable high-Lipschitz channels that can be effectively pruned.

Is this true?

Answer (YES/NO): NO